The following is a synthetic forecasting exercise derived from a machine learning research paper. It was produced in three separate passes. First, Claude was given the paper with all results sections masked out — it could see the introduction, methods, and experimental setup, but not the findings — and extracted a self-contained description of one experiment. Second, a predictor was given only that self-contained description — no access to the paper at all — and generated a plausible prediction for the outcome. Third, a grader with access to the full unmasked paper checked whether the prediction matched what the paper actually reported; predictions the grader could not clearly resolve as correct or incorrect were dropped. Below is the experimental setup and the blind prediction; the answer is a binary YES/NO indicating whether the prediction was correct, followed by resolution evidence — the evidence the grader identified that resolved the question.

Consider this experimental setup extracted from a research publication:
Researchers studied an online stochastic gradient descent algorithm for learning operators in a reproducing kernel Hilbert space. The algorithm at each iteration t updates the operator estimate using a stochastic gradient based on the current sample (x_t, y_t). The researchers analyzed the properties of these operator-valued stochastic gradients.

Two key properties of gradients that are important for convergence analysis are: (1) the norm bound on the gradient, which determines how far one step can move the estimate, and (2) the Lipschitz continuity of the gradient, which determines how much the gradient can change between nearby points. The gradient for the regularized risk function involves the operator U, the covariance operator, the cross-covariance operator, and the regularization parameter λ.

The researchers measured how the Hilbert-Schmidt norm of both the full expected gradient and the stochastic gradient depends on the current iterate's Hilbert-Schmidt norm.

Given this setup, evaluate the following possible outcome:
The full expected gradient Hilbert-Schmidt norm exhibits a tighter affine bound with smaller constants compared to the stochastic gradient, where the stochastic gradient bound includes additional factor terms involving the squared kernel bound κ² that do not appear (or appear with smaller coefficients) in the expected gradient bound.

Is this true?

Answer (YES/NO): NO